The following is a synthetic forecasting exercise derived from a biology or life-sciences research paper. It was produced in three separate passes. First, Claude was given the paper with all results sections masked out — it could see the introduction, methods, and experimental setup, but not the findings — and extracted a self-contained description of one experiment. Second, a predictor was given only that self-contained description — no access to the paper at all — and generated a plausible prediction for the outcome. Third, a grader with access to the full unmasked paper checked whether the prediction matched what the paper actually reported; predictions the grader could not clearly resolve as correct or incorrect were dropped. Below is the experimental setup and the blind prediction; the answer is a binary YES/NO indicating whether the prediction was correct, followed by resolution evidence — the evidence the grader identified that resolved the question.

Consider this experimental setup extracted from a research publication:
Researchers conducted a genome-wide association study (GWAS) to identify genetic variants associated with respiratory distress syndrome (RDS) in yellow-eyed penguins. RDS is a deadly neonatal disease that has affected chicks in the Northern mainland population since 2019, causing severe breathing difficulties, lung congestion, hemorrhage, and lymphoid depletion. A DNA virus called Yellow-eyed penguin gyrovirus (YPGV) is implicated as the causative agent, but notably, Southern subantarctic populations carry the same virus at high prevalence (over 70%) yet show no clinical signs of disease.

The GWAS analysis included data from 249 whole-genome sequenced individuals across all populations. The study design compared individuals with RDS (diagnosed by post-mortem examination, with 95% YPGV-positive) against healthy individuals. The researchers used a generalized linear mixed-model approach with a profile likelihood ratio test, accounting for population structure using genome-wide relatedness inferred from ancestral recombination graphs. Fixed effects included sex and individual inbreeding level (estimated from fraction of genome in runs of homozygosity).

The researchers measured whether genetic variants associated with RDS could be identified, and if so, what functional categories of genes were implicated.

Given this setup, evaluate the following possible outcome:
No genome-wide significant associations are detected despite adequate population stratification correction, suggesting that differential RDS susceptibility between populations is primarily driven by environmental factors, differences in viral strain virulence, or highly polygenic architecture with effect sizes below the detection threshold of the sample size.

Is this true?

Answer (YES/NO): NO